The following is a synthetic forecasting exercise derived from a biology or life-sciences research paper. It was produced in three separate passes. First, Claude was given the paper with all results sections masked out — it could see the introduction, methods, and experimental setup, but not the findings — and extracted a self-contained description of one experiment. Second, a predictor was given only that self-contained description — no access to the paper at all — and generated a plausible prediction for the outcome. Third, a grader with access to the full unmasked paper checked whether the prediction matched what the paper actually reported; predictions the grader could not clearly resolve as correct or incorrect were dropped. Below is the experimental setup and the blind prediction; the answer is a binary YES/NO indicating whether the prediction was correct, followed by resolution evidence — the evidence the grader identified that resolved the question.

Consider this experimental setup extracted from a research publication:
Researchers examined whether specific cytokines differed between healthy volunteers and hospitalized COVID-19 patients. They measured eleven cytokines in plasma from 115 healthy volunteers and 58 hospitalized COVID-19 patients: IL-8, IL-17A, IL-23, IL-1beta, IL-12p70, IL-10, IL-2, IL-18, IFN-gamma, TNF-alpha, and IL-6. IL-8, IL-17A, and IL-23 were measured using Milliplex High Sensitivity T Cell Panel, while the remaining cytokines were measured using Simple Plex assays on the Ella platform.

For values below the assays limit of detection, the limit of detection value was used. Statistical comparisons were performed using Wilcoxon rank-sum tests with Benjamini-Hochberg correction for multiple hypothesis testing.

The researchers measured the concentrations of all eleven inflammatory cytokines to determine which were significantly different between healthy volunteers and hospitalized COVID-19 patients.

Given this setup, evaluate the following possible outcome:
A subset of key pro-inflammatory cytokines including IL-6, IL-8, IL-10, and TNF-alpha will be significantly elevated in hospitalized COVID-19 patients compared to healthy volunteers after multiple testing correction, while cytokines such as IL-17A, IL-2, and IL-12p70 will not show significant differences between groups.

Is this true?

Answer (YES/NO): NO